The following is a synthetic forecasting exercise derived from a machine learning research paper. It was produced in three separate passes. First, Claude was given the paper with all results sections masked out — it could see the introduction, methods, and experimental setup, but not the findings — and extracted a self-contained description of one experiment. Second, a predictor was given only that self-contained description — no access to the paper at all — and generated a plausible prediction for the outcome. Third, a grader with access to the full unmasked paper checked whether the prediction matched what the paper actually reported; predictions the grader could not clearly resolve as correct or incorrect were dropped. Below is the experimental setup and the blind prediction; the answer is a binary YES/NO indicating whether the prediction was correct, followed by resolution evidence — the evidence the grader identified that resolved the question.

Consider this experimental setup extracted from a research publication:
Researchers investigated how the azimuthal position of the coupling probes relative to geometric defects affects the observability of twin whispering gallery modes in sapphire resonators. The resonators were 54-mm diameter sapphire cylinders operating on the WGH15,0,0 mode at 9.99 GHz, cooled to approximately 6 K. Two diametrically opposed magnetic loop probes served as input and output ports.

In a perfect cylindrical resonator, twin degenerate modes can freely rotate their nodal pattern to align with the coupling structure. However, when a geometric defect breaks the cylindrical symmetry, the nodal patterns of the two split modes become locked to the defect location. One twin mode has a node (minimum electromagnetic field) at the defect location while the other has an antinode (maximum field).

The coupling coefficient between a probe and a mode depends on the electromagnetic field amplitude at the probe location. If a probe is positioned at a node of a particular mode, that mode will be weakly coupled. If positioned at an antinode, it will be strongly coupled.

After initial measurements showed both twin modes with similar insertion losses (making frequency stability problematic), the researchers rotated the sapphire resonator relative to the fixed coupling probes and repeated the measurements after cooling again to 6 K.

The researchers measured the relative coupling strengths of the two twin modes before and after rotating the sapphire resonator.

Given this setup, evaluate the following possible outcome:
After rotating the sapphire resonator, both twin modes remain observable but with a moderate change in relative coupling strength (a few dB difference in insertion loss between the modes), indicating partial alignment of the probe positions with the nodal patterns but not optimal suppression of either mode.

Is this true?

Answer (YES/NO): NO